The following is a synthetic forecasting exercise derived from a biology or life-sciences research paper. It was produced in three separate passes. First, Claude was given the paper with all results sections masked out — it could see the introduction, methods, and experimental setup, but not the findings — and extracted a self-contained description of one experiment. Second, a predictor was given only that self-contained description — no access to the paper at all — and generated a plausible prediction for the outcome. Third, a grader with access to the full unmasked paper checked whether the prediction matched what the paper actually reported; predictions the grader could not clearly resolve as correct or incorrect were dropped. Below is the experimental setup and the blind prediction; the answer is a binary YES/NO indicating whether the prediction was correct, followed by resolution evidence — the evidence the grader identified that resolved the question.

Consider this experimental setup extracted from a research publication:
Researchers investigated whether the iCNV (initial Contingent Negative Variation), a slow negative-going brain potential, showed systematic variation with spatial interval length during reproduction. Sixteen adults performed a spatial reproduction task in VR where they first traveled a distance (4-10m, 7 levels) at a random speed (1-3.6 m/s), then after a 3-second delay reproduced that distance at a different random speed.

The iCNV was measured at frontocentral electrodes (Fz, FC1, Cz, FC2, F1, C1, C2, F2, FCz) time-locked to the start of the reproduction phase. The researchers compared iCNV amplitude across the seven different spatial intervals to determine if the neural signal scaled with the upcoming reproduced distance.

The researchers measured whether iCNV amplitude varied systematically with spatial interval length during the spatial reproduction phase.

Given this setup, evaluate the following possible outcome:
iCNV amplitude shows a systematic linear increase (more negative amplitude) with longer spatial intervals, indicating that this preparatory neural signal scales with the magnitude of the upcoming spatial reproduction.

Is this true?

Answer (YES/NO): NO